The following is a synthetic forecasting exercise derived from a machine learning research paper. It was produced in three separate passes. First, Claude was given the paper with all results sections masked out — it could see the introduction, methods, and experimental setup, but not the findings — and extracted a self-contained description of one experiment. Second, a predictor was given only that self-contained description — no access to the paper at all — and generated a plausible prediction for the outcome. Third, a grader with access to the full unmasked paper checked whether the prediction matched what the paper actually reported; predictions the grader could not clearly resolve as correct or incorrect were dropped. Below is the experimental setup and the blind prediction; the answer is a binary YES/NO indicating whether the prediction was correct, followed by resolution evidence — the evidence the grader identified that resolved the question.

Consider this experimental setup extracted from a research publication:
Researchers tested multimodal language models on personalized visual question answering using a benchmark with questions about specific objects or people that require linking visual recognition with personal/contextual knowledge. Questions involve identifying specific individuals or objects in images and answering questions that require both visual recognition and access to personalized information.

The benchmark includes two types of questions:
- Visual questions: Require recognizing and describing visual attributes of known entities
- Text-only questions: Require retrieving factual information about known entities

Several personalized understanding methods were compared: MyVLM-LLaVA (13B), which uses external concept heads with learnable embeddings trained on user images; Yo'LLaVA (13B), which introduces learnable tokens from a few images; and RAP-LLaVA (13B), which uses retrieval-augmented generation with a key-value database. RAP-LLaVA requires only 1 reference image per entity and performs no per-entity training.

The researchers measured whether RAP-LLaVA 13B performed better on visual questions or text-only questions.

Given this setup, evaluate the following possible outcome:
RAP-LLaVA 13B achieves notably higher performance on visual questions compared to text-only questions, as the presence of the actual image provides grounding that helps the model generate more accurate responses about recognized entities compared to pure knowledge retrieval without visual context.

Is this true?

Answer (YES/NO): NO